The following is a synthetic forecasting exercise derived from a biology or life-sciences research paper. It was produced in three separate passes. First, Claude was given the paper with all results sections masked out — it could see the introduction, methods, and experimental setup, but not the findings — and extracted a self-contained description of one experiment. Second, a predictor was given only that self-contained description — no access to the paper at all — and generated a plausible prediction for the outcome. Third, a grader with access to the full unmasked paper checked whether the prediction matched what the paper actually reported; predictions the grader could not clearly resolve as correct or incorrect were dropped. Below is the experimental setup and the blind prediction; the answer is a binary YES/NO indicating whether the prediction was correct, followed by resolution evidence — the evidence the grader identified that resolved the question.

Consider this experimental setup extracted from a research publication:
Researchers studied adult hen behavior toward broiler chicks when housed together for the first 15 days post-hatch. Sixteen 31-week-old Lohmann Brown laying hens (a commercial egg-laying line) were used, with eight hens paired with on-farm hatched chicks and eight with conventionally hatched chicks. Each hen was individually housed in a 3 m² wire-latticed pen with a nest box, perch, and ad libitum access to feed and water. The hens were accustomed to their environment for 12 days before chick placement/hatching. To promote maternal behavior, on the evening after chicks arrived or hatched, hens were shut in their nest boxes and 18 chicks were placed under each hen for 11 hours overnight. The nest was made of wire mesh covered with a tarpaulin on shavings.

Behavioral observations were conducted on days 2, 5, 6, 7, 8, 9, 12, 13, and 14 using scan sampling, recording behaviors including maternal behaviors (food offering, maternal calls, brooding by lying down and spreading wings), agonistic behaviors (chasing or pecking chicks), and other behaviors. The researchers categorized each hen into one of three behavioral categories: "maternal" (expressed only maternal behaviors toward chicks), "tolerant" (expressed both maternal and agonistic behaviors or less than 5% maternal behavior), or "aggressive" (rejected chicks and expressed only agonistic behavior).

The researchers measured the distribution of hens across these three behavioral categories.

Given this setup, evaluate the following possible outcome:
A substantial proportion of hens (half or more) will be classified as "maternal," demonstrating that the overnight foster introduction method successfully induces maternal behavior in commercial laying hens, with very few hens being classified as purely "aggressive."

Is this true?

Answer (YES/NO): NO